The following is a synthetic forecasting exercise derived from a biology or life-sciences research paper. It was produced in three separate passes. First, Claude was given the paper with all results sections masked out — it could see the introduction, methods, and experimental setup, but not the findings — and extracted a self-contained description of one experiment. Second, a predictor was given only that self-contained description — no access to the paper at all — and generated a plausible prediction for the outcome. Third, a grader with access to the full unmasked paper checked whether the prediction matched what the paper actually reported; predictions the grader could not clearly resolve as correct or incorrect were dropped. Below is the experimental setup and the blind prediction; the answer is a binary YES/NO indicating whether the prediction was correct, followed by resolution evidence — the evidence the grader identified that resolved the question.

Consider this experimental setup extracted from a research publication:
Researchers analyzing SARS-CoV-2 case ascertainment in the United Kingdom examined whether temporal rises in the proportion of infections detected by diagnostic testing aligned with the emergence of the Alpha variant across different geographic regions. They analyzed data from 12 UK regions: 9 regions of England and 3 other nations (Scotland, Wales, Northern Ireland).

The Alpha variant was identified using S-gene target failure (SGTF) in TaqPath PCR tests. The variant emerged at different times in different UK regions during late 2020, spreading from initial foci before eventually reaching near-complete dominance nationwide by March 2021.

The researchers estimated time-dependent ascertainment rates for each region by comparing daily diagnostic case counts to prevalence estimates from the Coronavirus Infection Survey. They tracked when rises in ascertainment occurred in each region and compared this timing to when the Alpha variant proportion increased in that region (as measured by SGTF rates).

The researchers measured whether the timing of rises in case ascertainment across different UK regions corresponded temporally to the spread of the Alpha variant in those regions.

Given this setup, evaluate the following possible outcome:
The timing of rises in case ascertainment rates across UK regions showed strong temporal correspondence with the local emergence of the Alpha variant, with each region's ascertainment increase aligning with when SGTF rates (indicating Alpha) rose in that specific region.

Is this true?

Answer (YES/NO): YES